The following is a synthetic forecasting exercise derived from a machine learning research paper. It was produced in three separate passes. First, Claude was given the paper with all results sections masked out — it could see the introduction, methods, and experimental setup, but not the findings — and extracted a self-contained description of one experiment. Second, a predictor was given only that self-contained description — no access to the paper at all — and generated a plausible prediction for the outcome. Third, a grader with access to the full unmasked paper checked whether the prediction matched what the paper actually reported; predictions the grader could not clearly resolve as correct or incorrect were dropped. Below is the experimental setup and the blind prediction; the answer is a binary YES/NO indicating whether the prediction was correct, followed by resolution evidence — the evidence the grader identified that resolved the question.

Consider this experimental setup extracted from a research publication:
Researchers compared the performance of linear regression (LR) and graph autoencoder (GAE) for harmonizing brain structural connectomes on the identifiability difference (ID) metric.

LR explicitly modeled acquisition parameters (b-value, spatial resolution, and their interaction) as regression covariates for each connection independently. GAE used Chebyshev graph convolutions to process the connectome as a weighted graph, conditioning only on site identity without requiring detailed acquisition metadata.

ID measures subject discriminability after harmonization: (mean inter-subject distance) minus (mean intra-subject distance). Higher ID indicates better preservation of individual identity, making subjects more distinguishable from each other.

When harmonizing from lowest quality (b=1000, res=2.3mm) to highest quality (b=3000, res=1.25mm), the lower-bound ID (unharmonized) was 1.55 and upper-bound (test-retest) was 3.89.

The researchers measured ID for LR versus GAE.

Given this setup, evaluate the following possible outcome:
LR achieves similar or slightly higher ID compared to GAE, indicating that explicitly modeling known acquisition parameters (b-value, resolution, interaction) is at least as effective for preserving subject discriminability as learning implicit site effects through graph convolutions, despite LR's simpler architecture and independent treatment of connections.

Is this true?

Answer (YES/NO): NO